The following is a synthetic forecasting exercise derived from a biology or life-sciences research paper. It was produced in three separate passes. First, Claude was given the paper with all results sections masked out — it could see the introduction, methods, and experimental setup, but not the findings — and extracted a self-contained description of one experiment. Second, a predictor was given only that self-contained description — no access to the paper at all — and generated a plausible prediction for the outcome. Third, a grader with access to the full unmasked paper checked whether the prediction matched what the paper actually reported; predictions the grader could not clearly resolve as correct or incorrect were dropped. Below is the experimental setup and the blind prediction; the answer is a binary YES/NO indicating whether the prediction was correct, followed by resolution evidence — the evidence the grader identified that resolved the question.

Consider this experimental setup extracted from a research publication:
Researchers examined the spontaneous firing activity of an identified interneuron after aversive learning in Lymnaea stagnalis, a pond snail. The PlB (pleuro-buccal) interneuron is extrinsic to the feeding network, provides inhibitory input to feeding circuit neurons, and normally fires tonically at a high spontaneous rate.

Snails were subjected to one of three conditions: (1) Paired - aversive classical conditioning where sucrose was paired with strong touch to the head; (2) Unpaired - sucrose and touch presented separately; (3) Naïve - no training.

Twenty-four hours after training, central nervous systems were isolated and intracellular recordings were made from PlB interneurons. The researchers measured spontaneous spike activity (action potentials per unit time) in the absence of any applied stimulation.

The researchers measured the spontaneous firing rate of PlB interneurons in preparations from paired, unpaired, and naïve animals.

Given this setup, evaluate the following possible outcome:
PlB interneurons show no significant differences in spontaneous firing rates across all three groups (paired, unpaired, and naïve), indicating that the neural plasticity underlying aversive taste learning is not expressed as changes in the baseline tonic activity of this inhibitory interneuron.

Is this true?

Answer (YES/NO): NO